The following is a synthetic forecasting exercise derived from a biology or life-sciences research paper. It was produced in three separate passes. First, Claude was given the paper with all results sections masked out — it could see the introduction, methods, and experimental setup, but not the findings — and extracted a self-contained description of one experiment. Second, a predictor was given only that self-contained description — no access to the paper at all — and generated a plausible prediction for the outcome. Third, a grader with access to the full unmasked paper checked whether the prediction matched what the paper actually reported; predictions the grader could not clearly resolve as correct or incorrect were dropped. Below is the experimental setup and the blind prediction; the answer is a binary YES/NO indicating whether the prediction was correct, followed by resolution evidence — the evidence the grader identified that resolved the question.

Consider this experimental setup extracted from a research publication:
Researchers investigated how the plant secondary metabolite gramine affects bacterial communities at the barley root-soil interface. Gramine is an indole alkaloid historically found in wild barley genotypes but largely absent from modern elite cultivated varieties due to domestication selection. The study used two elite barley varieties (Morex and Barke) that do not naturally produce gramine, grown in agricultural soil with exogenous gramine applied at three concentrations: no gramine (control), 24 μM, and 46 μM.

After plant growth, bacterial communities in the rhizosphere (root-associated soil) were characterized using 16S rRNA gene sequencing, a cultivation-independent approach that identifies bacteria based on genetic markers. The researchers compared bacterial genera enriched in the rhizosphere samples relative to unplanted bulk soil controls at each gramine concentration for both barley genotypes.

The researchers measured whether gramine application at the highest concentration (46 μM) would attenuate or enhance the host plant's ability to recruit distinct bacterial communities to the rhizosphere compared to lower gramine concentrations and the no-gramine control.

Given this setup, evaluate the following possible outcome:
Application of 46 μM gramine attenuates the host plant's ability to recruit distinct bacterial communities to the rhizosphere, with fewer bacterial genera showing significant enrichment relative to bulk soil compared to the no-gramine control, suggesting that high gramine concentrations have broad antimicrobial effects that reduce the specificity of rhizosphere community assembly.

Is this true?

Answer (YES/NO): NO